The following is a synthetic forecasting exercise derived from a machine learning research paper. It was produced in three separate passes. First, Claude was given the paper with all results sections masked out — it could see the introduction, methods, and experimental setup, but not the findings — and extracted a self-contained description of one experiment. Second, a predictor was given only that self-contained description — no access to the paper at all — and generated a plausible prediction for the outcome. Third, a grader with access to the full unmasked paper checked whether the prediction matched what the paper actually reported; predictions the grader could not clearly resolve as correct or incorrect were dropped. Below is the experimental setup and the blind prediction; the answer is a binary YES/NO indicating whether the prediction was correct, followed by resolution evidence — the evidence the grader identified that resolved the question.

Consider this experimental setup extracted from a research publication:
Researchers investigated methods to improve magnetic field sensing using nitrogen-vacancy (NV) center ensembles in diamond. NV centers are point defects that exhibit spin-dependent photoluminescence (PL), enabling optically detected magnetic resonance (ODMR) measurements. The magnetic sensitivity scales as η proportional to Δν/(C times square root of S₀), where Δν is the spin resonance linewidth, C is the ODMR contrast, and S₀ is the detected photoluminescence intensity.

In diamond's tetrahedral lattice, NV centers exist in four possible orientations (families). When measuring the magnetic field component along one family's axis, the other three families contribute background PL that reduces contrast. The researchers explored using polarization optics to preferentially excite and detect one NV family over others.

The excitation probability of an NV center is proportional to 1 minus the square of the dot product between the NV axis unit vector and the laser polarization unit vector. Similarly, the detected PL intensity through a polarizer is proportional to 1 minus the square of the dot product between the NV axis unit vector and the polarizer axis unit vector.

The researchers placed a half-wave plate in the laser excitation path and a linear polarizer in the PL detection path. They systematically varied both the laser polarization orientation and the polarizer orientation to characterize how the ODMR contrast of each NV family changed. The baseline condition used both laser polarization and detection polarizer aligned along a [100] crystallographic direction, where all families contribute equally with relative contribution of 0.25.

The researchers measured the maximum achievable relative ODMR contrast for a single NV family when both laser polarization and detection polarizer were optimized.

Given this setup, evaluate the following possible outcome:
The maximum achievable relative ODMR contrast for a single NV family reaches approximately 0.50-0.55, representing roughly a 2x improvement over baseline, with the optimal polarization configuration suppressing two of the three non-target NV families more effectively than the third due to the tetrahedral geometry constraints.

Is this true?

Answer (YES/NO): NO